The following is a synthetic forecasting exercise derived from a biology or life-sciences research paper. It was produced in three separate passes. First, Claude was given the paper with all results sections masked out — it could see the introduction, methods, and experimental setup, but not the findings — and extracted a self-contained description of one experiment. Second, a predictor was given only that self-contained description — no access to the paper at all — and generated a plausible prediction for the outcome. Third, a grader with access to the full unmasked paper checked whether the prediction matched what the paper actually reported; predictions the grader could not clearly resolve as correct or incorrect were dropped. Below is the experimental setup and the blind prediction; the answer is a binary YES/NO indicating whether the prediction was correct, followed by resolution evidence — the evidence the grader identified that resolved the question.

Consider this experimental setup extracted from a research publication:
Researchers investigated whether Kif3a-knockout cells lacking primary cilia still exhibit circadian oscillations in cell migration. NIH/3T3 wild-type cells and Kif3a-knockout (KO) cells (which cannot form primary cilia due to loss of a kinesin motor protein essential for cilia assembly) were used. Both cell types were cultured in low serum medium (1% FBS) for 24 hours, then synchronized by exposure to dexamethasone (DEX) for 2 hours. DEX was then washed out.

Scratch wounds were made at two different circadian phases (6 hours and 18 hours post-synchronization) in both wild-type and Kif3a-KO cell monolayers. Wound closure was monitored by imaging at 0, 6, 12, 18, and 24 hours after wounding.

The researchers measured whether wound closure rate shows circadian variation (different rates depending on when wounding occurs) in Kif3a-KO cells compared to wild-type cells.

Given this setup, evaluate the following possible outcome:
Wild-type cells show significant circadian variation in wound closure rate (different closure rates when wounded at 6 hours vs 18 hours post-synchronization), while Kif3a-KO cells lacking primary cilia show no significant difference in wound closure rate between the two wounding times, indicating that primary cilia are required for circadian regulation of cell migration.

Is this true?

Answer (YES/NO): YES